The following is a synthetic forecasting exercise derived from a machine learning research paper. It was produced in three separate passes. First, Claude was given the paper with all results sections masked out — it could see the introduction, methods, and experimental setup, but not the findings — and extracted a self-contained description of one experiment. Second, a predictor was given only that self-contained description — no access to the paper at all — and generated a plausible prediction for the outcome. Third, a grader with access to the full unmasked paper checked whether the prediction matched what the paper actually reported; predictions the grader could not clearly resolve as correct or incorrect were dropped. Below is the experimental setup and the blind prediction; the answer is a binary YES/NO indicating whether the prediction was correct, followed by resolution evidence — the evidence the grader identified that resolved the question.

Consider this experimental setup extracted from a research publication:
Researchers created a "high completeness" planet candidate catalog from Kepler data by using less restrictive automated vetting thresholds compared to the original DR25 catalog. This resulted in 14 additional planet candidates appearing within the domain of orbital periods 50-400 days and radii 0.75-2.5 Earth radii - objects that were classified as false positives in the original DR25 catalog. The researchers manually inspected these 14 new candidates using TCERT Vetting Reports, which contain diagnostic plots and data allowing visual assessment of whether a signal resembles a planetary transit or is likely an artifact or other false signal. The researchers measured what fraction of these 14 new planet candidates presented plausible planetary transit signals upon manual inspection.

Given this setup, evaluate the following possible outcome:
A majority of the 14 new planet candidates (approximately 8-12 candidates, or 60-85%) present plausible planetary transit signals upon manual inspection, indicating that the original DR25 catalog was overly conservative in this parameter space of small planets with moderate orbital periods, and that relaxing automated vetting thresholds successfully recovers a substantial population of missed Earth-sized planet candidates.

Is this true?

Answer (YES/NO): NO